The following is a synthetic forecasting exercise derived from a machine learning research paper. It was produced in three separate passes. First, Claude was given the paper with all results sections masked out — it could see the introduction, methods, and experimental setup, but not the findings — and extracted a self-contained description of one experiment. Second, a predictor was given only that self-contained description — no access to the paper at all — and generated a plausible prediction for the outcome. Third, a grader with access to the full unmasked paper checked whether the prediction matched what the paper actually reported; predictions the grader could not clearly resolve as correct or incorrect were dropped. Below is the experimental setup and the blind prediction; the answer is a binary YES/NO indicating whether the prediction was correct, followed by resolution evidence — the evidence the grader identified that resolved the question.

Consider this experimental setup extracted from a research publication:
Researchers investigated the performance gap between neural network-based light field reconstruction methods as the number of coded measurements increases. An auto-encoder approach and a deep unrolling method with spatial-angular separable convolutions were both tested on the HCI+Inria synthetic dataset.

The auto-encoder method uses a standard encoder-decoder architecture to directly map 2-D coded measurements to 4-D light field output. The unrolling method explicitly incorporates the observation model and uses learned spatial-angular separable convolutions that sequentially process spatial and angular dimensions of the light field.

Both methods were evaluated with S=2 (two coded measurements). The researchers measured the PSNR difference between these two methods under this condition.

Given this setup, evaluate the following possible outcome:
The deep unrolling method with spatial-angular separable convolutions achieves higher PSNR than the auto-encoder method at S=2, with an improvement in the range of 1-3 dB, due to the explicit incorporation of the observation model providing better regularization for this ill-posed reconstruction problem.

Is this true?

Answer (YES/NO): NO